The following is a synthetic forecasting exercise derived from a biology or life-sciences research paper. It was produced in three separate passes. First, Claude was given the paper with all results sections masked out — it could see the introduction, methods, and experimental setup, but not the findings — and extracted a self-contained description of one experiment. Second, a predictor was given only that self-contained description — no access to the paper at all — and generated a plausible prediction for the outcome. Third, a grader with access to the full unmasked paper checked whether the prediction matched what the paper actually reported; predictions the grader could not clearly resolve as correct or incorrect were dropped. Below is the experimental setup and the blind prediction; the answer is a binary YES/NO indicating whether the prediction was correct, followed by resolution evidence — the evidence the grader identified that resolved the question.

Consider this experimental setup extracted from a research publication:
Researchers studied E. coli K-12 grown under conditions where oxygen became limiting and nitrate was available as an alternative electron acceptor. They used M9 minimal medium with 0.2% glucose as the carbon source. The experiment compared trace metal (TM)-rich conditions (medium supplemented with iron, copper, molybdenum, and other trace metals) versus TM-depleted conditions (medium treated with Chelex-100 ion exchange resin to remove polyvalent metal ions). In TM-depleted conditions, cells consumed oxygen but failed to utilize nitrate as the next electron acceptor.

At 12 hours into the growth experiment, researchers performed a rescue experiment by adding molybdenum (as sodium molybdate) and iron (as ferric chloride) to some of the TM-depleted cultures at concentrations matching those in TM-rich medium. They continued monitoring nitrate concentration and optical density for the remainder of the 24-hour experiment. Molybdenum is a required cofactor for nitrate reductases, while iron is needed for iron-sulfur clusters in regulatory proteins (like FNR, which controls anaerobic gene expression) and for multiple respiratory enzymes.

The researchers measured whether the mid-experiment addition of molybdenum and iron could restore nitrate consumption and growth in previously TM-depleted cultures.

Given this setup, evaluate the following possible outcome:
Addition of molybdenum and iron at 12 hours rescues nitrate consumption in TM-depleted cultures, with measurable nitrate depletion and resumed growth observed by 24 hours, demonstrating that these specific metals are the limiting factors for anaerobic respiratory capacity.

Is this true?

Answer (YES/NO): YES